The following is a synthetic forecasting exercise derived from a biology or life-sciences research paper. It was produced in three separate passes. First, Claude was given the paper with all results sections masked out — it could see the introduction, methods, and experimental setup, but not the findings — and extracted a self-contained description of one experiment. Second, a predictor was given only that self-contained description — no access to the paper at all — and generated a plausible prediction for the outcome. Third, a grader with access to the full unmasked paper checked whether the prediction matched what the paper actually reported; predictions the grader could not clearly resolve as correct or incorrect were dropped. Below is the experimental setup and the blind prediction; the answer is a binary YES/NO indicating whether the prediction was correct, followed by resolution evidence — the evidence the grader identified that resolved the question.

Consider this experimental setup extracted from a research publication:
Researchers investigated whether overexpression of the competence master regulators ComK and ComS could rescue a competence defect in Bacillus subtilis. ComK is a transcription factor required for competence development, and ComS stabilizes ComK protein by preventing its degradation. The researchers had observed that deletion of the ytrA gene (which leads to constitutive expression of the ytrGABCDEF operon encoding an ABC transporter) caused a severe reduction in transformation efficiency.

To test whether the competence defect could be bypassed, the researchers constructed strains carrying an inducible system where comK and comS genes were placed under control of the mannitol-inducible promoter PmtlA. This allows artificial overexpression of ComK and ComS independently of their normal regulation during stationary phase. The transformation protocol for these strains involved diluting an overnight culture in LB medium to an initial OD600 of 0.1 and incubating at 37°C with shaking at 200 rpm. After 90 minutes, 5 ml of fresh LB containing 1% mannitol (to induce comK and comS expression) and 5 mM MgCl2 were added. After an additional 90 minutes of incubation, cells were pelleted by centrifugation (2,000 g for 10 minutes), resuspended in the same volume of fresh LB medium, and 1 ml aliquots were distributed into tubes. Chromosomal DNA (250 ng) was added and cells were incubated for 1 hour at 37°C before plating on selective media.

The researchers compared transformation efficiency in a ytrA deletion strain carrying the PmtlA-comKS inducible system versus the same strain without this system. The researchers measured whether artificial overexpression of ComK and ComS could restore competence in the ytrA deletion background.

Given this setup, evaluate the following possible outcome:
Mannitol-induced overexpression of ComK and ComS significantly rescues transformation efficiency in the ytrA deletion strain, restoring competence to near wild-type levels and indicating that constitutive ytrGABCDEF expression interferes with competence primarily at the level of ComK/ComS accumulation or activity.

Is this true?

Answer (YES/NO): NO